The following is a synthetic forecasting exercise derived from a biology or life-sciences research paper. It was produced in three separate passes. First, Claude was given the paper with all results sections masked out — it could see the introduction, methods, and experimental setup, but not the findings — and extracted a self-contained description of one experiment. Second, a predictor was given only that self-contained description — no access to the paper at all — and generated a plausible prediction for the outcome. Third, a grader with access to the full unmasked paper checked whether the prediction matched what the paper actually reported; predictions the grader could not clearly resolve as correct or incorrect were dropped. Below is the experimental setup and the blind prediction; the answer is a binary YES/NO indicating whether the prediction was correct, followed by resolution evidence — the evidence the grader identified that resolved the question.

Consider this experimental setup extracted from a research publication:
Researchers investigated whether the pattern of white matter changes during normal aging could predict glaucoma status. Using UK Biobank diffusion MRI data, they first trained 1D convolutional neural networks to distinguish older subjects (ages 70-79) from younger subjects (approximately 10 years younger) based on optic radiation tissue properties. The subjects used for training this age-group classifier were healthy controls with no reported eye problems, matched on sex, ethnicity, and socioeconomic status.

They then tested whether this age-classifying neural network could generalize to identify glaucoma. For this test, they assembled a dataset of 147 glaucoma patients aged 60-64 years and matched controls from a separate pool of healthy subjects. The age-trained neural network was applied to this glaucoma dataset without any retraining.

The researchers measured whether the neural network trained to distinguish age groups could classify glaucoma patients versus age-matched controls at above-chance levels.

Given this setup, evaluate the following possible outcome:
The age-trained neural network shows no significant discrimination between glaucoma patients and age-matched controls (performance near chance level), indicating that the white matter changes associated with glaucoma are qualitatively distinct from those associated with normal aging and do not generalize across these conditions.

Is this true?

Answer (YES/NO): YES